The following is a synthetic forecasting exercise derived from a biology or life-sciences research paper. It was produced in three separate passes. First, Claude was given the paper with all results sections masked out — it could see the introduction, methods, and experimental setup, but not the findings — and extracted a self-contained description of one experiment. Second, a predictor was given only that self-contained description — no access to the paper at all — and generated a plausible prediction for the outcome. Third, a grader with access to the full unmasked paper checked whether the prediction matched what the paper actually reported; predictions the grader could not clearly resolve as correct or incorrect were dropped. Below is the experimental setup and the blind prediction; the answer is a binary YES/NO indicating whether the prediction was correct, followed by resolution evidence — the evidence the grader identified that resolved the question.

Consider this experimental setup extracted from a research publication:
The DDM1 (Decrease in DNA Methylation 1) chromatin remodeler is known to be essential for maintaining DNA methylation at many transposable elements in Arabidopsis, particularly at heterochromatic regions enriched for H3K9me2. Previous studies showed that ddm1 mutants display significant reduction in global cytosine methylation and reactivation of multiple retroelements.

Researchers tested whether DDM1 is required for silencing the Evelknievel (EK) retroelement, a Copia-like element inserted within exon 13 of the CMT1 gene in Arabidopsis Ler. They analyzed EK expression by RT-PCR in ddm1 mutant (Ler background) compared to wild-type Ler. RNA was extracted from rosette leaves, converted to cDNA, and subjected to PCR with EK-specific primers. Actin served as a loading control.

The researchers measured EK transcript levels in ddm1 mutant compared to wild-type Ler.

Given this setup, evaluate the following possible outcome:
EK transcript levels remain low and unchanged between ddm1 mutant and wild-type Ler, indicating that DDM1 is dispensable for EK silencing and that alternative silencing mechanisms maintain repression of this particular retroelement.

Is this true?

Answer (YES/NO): YES